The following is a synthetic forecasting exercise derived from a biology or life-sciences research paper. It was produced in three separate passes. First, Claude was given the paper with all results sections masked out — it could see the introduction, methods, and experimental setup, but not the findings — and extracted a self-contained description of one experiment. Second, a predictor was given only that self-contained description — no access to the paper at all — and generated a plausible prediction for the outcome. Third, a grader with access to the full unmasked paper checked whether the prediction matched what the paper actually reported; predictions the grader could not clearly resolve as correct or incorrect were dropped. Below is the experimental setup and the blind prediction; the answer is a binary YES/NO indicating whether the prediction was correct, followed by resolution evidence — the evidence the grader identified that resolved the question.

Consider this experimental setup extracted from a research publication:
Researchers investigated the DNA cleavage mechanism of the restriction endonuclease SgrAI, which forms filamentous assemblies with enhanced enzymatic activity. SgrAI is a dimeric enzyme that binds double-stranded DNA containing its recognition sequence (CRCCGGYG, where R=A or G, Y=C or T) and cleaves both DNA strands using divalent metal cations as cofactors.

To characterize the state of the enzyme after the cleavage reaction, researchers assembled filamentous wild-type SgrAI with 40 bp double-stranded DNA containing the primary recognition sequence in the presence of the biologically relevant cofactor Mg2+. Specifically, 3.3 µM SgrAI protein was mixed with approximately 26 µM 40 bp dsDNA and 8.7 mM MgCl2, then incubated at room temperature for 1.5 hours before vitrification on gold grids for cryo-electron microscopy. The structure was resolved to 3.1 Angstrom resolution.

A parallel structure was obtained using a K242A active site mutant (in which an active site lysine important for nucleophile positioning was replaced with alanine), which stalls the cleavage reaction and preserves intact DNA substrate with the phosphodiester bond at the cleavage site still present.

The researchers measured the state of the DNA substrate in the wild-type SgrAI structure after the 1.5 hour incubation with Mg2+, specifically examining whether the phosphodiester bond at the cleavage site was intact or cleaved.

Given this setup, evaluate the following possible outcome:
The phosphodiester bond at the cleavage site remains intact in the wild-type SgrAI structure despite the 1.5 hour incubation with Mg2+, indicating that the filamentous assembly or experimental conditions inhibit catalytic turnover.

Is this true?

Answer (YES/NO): NO